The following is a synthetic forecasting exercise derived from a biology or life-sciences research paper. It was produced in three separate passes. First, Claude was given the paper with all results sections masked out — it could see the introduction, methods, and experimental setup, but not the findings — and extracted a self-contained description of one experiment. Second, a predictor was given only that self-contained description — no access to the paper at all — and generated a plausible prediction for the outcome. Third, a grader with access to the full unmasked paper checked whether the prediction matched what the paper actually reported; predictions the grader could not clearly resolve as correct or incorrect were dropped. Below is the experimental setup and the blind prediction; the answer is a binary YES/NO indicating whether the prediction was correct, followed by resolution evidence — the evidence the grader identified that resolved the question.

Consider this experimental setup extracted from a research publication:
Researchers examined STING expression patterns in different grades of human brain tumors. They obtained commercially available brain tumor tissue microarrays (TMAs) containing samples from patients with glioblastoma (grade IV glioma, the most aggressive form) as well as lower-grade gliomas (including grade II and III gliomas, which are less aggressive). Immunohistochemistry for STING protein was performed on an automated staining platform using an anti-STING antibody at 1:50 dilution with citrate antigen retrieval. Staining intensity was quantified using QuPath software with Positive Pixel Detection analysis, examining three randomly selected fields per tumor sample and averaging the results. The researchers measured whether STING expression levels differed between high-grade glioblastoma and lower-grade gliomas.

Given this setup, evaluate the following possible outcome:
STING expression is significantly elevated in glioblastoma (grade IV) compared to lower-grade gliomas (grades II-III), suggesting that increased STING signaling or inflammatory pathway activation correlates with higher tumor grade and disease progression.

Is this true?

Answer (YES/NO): YES